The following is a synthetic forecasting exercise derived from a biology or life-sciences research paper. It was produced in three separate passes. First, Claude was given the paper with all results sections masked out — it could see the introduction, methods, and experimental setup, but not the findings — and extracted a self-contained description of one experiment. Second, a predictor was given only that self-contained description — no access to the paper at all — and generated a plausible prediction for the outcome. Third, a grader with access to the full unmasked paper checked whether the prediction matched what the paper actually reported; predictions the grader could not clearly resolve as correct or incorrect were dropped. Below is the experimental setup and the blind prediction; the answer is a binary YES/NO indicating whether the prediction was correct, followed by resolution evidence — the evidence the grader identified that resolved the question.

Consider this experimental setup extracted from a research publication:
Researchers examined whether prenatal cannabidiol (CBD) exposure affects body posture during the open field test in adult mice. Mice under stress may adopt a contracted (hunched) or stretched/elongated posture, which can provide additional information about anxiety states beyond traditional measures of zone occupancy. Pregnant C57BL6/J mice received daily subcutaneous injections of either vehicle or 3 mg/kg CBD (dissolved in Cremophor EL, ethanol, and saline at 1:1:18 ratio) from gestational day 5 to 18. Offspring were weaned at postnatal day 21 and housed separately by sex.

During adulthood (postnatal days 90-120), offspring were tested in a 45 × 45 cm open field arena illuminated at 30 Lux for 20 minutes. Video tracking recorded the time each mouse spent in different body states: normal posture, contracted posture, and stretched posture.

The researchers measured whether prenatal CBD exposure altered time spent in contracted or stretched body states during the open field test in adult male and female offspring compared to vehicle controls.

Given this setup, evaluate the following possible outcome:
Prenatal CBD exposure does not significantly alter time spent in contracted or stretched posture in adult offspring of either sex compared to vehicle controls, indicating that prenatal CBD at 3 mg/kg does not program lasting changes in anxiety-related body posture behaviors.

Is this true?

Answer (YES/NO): NO